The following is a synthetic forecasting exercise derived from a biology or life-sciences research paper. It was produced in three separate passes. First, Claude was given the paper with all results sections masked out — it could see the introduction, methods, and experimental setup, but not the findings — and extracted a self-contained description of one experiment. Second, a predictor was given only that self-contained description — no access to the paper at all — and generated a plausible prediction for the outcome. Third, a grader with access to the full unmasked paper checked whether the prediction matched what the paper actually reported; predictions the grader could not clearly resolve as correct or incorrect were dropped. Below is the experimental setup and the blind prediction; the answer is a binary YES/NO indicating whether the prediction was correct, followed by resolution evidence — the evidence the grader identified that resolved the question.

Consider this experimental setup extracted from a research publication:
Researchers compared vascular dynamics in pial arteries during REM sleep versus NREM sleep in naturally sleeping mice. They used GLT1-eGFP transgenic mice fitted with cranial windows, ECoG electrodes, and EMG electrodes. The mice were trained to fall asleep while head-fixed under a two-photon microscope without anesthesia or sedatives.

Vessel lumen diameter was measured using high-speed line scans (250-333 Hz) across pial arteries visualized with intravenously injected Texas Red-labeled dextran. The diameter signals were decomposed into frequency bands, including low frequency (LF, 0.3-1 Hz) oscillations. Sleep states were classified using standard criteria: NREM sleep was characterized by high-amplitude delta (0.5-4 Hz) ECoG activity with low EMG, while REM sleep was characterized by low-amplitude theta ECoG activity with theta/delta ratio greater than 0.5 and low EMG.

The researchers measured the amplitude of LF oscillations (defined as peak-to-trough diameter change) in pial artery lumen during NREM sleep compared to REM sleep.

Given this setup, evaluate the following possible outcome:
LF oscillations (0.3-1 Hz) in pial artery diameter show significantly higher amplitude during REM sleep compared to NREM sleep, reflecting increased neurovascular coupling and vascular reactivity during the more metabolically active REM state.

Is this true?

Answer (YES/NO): NO